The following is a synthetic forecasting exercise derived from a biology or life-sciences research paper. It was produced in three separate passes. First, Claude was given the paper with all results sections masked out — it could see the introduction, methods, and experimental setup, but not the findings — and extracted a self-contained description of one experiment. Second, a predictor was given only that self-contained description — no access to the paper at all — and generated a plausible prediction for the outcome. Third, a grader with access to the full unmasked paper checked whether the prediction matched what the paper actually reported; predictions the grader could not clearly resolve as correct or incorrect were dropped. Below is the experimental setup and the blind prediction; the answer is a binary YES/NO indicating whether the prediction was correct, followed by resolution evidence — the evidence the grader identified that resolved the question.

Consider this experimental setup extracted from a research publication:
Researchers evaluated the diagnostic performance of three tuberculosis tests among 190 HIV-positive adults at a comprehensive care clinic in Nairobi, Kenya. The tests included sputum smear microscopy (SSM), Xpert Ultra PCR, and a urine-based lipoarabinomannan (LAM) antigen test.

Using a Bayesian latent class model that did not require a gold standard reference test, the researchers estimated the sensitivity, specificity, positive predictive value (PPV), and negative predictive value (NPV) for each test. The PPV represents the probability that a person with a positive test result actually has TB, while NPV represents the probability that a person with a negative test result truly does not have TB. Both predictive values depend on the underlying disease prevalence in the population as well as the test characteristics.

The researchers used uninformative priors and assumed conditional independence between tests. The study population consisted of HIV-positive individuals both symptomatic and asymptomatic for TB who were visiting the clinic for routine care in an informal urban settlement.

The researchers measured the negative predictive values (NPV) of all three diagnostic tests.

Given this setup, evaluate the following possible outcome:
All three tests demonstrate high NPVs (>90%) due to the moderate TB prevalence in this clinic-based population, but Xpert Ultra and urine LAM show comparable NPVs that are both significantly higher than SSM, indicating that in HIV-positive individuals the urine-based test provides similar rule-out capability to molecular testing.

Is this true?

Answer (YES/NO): NO